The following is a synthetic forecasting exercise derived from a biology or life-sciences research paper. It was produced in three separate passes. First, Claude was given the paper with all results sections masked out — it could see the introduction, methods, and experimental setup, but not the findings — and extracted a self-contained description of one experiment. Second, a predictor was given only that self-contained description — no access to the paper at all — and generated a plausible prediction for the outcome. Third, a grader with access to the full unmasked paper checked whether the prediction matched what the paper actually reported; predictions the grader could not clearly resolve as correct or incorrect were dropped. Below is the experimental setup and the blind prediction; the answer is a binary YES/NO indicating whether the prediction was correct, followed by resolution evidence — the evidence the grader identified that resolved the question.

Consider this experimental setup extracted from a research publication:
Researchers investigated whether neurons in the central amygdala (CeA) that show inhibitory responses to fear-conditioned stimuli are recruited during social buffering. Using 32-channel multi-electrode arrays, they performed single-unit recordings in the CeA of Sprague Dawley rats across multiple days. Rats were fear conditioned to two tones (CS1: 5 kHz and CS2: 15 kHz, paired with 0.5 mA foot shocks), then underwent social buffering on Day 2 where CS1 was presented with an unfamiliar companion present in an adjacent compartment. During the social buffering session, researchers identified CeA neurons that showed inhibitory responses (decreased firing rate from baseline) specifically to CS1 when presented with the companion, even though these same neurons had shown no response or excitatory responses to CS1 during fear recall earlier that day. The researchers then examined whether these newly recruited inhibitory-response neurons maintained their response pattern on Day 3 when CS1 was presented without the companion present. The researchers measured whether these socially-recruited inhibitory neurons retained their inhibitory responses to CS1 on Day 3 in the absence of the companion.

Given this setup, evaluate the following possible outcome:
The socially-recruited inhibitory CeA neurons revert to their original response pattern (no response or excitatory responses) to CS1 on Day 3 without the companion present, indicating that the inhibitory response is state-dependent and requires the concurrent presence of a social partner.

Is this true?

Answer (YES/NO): NO